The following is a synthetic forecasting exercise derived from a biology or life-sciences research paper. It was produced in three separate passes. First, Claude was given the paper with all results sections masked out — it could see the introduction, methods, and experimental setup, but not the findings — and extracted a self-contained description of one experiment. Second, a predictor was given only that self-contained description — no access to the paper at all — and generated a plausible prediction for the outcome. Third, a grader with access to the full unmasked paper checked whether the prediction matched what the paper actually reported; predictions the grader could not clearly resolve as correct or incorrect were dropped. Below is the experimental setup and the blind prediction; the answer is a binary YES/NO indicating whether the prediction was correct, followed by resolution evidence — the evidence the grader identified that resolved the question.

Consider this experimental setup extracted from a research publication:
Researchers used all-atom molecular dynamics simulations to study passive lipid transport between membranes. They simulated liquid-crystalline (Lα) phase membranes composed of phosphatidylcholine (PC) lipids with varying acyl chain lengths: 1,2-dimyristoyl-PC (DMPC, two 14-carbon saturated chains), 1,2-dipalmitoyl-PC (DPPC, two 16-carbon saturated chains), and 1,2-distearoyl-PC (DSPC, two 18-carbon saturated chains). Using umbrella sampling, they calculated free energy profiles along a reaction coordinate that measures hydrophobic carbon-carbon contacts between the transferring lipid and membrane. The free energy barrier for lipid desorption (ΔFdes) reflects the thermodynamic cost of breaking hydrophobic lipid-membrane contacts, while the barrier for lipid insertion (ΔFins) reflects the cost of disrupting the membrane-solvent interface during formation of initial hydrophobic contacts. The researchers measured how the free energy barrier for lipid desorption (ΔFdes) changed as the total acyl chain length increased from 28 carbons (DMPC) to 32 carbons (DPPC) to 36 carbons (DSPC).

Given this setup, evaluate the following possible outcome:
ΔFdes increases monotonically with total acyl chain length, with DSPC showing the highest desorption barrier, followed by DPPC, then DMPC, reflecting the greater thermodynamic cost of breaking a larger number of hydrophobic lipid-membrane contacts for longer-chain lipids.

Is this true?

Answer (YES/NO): YES